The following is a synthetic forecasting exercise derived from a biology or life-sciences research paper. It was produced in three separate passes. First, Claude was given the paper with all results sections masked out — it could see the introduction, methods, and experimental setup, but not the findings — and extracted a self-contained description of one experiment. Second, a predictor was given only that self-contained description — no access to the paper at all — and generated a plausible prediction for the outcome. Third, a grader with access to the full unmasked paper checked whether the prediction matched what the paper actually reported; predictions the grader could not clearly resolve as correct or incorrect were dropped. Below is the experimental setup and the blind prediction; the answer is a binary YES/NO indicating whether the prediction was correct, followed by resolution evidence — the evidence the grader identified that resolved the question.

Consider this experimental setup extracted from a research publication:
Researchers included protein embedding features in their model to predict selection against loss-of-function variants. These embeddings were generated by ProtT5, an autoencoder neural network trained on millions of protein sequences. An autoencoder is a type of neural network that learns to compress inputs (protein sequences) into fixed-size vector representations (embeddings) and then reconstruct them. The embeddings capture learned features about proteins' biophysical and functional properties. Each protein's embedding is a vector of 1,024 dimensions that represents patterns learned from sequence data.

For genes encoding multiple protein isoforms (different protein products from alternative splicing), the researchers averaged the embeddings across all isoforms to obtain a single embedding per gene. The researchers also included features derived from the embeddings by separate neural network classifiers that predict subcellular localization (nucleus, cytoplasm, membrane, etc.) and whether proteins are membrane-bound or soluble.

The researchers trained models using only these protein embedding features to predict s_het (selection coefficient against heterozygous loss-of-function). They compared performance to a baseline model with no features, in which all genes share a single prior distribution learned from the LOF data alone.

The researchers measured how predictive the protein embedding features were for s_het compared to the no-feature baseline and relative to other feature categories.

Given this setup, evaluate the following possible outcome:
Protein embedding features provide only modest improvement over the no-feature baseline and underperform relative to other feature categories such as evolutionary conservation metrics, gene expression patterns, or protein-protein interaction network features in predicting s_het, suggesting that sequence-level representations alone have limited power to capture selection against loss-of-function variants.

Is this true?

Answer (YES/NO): NO